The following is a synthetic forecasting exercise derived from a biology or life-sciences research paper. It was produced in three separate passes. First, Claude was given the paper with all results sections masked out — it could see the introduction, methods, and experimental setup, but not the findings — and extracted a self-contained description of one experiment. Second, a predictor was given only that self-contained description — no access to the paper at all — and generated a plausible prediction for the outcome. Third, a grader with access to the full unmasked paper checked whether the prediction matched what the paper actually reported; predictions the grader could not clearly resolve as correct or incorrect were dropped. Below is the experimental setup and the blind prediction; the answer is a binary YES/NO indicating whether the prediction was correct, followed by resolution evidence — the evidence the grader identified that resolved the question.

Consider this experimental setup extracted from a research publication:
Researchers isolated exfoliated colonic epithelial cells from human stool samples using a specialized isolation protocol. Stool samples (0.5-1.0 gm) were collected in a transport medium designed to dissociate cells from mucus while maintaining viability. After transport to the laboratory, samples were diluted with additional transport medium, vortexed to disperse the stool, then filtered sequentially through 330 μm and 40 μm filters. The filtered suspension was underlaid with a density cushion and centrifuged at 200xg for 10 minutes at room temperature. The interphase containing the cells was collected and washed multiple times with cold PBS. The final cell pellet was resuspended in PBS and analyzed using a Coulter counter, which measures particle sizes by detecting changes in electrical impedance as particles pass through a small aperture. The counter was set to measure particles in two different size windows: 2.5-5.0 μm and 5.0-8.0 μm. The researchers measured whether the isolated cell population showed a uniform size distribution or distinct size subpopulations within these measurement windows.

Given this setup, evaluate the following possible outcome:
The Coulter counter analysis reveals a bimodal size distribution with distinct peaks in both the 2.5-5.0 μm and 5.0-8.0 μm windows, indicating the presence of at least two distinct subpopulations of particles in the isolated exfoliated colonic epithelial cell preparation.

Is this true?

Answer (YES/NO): YES